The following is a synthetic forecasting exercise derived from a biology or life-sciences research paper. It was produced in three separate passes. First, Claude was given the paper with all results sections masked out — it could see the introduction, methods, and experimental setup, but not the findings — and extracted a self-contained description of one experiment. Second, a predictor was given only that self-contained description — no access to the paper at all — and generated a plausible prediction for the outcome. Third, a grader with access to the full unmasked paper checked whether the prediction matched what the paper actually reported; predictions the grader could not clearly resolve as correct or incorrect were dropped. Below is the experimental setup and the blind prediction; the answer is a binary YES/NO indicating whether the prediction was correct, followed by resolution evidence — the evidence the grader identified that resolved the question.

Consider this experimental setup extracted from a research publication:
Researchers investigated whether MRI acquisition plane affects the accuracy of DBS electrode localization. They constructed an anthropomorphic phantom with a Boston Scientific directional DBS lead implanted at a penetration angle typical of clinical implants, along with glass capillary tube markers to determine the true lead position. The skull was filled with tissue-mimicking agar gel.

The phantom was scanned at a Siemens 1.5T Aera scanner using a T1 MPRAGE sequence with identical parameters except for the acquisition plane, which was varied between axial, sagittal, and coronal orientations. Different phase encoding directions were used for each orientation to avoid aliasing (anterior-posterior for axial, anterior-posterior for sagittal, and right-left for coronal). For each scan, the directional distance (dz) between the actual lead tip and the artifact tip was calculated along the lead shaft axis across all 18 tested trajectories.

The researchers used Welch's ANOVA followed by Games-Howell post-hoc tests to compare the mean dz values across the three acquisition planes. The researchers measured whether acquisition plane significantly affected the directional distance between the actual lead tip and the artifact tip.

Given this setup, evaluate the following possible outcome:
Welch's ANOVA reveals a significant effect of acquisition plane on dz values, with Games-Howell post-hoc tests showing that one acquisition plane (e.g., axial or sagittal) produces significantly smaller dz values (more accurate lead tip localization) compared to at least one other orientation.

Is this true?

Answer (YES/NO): YES